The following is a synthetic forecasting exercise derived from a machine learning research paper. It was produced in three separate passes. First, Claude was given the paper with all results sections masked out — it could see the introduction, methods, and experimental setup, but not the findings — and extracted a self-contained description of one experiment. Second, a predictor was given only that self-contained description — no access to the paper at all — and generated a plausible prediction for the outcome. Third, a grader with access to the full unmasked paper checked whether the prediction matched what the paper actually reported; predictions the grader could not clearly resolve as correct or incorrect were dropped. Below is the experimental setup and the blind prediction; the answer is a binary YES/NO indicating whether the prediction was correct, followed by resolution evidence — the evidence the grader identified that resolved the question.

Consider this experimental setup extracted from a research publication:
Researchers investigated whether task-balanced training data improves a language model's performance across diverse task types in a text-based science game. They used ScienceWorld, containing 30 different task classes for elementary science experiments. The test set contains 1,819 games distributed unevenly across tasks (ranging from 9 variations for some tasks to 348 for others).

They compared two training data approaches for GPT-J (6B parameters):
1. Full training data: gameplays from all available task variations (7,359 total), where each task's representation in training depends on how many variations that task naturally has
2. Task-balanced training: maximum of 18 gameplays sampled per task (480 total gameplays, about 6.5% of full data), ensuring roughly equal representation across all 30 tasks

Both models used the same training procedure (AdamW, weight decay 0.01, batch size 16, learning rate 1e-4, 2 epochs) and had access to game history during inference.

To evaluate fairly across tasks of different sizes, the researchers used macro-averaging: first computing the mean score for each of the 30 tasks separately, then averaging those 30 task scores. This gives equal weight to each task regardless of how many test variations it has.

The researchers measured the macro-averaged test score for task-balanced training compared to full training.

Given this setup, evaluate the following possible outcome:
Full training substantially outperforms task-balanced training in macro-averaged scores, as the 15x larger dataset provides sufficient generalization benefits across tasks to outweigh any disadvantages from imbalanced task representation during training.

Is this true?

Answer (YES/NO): YES